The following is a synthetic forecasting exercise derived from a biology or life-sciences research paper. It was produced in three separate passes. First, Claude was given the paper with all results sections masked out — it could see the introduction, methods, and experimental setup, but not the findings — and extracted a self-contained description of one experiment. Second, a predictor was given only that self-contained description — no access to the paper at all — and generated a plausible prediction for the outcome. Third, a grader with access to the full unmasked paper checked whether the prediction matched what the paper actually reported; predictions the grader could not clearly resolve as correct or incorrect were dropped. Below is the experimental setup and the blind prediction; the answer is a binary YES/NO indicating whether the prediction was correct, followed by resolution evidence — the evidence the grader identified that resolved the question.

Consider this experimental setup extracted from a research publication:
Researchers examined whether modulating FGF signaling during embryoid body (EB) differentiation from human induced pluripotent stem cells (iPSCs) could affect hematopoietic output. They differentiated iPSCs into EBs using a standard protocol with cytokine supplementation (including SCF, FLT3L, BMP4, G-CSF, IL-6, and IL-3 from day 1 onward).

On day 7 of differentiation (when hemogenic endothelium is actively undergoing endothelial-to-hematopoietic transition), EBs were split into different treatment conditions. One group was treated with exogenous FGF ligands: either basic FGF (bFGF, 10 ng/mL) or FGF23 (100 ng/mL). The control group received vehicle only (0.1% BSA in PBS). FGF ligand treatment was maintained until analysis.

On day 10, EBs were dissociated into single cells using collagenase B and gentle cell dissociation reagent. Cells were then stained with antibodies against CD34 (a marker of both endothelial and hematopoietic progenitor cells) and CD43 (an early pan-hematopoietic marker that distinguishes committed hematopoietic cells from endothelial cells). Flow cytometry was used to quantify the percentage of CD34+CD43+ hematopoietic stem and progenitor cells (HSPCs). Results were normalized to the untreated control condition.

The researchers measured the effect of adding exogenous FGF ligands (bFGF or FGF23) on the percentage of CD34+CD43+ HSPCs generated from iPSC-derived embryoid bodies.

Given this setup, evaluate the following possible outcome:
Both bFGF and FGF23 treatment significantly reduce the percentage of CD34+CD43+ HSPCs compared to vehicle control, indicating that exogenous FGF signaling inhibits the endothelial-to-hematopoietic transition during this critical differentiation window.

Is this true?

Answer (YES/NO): NO